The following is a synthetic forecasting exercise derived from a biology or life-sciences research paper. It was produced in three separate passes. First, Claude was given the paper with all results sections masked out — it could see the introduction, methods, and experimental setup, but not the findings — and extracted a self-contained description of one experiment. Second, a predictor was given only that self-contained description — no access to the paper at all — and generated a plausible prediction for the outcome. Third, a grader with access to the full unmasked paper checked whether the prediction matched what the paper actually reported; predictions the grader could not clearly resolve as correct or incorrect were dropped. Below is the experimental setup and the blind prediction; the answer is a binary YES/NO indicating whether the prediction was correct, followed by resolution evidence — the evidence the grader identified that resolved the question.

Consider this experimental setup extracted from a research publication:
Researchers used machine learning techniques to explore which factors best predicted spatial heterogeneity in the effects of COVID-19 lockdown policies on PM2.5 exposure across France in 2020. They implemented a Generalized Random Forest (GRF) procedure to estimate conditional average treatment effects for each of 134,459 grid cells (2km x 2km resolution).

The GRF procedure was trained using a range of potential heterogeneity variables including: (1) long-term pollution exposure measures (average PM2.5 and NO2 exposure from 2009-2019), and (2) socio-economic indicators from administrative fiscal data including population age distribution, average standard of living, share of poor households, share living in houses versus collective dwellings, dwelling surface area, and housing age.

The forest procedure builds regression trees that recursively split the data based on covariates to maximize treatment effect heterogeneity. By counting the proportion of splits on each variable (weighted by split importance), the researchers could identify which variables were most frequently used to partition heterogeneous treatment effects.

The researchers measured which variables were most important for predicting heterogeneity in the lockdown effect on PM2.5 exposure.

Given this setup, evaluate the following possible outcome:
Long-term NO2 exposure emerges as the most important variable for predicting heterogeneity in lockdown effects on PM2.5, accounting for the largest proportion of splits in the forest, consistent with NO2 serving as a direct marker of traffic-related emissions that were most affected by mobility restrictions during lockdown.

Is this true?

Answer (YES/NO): NO